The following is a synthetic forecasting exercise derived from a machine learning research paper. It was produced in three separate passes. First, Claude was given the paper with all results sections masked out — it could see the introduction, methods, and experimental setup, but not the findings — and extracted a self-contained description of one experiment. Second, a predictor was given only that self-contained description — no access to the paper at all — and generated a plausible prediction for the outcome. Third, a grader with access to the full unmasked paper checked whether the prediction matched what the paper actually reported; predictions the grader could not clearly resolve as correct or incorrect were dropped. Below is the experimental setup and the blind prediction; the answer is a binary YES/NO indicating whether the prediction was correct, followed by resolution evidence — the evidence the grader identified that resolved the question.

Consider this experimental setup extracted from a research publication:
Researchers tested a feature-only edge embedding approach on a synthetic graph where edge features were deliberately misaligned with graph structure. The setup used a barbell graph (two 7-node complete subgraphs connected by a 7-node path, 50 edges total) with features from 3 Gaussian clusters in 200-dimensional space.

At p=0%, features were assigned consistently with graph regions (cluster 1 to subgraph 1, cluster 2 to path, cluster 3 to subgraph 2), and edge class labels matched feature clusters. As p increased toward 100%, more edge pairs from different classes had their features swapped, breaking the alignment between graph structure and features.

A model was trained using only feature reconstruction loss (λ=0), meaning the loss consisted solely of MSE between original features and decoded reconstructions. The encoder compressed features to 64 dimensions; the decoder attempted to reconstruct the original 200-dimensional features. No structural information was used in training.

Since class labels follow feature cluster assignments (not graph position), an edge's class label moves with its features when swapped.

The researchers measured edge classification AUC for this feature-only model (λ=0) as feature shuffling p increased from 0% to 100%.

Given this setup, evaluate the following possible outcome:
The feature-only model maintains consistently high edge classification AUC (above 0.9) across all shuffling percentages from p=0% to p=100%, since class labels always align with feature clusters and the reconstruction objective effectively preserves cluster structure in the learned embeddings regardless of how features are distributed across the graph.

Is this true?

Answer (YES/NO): YES